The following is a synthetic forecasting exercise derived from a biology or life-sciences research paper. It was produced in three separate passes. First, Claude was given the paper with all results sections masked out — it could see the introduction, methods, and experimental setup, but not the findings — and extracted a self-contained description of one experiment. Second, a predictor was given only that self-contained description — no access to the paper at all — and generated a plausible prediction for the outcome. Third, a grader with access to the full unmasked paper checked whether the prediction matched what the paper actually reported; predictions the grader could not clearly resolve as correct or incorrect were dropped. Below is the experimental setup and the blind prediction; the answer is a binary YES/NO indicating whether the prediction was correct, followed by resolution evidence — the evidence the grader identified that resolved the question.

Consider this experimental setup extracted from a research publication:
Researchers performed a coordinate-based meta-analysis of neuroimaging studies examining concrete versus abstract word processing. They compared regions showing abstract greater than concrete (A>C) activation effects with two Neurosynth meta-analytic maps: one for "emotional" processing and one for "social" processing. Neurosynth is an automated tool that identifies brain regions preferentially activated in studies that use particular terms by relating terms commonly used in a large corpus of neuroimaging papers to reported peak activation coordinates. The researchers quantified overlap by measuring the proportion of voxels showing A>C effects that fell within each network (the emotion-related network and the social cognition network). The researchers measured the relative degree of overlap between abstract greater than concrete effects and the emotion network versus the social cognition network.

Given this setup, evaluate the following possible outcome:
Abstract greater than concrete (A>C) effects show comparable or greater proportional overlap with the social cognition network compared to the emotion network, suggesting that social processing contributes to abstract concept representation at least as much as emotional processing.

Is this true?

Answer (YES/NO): YES